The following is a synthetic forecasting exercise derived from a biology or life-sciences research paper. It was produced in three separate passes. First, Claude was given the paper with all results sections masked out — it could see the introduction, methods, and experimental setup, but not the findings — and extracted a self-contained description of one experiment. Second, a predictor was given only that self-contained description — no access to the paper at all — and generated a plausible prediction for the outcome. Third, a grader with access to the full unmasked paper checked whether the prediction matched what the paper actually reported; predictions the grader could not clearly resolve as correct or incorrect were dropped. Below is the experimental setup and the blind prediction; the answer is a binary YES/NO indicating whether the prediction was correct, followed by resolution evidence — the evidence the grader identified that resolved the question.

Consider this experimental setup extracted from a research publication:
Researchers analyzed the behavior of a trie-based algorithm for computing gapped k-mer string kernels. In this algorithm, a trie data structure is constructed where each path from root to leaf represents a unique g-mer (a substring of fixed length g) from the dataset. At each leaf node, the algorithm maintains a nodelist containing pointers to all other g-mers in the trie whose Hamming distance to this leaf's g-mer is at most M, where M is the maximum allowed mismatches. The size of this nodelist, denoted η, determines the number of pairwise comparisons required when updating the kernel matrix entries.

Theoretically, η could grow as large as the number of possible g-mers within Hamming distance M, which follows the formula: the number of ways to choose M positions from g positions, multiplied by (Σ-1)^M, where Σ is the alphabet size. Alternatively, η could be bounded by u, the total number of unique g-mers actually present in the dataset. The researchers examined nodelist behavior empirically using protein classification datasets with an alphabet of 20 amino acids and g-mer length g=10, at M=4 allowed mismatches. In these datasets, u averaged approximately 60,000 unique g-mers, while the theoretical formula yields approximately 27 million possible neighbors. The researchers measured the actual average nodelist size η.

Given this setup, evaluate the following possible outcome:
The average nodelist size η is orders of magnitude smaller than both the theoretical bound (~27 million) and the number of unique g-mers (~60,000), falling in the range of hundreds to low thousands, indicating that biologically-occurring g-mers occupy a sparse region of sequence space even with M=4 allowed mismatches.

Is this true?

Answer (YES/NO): NO